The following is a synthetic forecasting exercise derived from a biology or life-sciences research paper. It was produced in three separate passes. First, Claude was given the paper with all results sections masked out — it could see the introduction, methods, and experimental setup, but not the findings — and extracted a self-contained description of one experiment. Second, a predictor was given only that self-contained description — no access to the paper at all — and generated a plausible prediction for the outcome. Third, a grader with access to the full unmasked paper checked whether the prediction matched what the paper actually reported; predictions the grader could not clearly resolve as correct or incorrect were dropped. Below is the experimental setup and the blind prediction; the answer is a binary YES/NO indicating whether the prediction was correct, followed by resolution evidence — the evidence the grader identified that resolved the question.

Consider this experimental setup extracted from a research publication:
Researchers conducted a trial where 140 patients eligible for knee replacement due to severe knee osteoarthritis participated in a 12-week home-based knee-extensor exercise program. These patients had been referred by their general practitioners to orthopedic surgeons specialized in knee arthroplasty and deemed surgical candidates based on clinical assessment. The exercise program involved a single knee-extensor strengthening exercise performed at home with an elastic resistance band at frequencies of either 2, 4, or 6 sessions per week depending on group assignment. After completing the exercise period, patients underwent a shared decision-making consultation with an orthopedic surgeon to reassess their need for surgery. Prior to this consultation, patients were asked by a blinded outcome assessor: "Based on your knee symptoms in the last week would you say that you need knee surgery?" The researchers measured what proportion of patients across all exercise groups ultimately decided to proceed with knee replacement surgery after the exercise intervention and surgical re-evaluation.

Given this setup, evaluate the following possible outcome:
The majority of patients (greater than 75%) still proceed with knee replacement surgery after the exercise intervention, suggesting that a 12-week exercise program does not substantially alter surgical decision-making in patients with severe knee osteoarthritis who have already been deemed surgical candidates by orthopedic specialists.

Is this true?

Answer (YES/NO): NO